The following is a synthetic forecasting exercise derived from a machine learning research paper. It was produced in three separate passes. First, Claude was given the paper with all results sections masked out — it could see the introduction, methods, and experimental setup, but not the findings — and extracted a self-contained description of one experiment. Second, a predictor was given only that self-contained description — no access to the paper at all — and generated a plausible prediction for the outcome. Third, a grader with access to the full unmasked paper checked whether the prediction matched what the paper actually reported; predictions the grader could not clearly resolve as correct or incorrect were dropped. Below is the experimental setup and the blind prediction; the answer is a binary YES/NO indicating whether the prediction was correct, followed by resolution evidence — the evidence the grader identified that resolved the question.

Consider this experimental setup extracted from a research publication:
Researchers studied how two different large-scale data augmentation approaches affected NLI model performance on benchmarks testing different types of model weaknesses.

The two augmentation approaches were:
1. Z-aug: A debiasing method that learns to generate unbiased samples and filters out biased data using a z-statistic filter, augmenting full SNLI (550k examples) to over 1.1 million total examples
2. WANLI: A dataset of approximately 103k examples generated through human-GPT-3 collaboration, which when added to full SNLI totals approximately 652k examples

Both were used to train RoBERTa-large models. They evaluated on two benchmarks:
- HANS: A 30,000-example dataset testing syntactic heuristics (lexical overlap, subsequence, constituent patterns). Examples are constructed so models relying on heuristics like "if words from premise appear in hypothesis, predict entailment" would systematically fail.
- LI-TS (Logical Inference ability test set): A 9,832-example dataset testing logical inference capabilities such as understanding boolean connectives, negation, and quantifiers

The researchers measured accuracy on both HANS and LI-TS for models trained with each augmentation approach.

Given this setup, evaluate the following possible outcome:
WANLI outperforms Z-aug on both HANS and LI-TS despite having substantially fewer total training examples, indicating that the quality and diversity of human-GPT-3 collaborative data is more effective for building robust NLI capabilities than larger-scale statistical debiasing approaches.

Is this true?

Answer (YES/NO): NO